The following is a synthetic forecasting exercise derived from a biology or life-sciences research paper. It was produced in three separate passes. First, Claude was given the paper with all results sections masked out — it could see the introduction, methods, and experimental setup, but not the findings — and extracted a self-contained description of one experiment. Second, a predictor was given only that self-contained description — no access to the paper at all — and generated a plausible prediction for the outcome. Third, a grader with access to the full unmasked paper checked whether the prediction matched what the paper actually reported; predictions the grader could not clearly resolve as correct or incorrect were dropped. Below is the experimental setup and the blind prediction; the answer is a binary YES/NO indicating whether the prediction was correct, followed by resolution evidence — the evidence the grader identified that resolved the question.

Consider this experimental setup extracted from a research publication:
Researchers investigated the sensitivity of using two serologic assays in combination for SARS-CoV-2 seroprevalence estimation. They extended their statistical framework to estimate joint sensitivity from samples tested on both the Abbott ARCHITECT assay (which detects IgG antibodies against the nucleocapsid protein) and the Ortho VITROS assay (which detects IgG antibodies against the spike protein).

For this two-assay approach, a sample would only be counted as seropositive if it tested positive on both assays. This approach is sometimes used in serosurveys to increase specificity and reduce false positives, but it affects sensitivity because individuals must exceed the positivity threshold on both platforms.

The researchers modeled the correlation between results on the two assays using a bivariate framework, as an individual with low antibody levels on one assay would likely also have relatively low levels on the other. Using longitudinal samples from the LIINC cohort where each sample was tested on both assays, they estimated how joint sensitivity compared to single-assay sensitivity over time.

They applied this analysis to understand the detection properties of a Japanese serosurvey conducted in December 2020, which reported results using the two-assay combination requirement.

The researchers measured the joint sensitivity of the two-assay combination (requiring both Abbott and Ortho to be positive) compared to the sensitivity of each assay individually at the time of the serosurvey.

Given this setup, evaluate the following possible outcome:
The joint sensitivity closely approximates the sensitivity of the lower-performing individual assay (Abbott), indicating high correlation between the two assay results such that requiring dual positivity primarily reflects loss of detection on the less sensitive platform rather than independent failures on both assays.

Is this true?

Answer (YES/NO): YES